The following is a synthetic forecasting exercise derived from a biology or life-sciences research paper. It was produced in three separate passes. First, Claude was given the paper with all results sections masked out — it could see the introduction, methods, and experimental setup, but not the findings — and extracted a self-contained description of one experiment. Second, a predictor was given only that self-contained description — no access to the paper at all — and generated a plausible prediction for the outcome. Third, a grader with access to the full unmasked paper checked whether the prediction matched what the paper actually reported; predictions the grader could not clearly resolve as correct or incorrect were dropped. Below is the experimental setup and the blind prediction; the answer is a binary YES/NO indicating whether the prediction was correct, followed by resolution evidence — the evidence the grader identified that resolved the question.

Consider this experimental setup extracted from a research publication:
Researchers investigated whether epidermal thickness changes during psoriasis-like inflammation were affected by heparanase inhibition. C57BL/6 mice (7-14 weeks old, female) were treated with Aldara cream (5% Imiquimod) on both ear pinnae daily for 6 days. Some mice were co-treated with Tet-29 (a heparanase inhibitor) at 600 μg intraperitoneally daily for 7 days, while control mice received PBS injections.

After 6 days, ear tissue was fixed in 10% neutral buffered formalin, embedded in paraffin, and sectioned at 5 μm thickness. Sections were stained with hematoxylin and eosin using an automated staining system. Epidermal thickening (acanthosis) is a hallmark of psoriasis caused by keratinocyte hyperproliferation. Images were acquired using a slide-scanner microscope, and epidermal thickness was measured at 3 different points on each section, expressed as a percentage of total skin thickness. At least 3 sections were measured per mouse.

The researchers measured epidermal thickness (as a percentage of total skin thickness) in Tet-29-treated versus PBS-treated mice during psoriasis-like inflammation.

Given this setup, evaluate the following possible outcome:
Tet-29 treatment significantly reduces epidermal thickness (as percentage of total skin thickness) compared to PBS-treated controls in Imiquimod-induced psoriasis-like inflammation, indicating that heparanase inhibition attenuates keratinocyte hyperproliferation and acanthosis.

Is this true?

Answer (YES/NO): NO